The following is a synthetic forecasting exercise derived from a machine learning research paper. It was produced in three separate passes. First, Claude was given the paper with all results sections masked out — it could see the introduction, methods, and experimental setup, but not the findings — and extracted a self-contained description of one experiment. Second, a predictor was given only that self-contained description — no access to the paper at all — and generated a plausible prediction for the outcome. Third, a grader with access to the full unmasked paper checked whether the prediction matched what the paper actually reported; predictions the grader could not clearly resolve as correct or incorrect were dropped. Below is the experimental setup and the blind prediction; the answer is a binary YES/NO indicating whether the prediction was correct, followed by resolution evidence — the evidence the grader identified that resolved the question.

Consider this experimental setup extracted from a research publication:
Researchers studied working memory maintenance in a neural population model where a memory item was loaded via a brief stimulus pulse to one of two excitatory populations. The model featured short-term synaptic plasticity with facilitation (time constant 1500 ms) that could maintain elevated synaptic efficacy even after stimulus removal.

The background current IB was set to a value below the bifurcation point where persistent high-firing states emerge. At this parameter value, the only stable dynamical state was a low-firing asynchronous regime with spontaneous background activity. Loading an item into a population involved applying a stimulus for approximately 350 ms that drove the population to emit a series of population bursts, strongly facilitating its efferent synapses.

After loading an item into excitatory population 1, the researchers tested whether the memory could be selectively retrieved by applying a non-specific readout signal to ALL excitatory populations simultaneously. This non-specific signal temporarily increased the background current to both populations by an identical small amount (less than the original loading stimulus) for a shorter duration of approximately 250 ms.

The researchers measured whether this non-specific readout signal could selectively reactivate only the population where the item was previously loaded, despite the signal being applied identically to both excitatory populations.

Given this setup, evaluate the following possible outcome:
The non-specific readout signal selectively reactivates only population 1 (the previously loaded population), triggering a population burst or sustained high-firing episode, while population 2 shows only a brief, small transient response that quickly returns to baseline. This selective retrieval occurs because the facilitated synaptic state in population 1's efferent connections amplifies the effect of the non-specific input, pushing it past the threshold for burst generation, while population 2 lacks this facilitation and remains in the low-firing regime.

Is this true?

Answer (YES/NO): NO